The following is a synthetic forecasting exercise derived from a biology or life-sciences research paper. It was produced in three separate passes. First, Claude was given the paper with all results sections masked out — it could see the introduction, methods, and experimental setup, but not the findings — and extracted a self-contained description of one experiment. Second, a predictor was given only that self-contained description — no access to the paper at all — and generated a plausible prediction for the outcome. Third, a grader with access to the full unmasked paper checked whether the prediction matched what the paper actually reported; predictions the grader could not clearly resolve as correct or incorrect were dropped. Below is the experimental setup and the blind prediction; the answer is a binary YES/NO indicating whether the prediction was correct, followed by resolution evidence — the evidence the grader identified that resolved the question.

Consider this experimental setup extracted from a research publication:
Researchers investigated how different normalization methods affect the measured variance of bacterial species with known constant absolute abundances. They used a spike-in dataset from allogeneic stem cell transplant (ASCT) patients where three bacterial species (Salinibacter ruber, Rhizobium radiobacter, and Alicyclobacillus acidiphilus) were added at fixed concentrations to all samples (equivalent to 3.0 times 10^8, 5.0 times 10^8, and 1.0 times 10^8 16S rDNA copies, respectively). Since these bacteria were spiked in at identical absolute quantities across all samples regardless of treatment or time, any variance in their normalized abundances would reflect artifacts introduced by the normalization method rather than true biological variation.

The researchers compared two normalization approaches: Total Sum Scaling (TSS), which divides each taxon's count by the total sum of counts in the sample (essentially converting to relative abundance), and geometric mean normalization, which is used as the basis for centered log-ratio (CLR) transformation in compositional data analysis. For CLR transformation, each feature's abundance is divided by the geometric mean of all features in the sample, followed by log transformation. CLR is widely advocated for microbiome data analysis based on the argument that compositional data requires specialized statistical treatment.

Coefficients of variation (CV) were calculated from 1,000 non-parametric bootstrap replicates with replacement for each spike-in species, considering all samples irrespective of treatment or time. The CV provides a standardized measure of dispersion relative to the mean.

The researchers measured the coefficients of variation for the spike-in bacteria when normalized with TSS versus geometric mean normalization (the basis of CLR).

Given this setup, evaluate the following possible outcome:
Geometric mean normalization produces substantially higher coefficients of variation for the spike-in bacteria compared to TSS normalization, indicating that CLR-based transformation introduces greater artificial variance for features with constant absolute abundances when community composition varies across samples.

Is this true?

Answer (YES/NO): YES